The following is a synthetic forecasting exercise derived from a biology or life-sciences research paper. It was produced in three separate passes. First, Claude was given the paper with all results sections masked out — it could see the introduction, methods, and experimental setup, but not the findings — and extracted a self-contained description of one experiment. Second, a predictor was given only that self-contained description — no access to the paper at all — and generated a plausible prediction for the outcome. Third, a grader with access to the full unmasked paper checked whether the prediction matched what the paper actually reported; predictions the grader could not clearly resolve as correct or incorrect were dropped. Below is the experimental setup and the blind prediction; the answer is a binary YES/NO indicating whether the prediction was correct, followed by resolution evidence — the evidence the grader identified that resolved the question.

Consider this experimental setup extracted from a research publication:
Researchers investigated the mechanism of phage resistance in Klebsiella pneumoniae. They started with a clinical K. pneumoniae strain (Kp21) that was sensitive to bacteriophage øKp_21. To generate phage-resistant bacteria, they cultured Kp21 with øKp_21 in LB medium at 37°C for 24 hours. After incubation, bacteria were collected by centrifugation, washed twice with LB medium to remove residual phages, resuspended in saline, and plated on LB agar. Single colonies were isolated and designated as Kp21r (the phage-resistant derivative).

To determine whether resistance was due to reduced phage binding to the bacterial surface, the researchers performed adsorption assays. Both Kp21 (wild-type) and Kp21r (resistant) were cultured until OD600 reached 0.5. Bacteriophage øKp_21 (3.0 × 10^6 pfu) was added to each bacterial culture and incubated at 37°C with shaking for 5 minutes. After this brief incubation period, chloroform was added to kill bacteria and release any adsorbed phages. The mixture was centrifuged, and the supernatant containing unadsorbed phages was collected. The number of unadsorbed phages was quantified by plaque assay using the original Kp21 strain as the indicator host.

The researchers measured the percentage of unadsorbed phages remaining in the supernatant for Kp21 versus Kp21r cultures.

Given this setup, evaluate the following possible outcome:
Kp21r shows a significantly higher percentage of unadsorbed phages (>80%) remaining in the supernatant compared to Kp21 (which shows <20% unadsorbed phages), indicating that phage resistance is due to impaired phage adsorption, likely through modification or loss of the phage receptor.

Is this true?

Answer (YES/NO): YES